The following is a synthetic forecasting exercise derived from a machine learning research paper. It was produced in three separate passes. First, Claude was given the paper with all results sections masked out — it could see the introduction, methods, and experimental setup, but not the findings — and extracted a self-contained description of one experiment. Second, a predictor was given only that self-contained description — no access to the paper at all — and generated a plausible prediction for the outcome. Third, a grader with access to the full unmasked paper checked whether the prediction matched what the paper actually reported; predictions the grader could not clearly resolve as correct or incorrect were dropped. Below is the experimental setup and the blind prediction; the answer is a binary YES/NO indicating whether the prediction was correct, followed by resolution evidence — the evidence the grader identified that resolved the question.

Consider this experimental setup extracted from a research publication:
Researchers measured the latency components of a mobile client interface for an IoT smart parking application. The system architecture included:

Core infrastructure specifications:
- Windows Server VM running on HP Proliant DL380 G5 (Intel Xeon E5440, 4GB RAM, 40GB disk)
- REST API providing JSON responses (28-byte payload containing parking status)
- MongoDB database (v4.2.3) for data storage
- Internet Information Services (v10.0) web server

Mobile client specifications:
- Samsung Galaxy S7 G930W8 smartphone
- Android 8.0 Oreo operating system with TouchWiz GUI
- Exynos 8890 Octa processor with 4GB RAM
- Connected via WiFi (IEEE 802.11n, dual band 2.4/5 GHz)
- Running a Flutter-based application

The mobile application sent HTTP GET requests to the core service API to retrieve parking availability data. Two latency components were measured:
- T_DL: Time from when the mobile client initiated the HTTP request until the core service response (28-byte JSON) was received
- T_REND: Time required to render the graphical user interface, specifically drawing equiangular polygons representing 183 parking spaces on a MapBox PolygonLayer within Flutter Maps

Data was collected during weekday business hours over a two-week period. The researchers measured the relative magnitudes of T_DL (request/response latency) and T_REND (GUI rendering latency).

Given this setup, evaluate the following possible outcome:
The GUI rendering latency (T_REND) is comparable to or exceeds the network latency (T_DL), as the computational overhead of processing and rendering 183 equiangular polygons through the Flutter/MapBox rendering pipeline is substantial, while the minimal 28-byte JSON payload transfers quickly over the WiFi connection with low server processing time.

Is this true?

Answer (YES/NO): YES